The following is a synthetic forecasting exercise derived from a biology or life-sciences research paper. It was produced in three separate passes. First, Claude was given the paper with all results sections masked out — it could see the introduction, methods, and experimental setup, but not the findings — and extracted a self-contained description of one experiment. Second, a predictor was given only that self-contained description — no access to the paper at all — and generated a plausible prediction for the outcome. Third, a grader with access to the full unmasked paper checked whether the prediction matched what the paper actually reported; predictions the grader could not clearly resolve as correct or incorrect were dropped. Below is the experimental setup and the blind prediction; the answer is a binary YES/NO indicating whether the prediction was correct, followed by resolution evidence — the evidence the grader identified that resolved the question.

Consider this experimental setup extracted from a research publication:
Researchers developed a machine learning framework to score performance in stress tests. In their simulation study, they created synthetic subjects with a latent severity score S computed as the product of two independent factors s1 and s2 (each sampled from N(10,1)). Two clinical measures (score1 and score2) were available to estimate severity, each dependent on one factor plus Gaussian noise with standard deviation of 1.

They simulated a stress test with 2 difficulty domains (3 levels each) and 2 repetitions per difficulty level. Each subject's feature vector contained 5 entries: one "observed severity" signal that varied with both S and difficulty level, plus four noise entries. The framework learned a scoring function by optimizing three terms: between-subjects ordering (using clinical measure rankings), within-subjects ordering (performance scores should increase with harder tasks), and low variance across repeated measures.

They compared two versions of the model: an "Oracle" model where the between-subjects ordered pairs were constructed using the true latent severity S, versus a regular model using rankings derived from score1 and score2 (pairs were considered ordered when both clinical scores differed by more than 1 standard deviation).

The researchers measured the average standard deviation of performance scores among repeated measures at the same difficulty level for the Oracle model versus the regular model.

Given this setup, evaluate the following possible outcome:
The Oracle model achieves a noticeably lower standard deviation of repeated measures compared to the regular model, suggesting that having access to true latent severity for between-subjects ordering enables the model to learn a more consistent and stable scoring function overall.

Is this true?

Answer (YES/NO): NO